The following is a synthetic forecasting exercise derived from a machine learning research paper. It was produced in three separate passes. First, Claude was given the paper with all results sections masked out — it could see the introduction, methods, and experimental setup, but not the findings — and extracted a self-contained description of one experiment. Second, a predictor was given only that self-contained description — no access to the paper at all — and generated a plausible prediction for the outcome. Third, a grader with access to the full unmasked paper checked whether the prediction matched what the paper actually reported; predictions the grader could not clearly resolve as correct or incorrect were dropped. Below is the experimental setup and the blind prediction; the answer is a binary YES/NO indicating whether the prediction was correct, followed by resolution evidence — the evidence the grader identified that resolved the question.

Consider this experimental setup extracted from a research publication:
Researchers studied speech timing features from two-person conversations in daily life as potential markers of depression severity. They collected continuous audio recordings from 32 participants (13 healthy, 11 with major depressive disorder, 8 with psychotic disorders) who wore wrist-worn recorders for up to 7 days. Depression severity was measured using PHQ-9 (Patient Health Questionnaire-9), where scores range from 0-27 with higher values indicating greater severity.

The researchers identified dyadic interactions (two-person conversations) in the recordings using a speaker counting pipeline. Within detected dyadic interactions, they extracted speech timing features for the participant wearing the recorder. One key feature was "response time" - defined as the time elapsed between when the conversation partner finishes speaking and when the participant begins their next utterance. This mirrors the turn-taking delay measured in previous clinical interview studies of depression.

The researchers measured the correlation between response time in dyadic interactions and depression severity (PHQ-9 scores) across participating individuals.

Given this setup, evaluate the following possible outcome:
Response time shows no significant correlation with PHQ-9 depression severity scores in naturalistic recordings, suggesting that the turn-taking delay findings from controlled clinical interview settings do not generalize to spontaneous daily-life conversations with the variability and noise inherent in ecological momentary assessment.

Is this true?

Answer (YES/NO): NO